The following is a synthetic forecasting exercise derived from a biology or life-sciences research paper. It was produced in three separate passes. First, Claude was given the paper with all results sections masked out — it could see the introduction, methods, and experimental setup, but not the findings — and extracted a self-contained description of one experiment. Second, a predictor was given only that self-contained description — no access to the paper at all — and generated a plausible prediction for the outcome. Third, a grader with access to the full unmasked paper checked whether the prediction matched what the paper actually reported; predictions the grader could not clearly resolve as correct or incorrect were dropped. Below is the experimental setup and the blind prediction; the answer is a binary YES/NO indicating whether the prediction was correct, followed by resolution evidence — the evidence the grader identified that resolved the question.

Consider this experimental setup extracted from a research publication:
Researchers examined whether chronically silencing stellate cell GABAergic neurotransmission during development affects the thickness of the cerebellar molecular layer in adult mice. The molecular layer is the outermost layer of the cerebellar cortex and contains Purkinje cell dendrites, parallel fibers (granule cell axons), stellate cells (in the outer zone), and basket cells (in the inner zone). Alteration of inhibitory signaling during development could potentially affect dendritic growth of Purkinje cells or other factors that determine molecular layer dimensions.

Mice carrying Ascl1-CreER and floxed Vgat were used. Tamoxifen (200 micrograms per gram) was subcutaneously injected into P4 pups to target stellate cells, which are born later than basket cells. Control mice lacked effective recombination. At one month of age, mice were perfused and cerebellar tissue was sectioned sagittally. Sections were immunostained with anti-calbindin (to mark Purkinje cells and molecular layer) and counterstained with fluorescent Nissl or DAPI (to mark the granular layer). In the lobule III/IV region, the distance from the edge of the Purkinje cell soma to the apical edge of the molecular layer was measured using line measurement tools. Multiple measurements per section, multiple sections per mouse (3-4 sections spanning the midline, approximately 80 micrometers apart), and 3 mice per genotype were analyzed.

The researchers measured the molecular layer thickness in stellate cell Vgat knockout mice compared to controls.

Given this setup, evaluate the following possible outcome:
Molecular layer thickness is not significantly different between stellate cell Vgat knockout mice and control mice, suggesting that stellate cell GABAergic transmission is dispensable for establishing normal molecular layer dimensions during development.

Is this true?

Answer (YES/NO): YES